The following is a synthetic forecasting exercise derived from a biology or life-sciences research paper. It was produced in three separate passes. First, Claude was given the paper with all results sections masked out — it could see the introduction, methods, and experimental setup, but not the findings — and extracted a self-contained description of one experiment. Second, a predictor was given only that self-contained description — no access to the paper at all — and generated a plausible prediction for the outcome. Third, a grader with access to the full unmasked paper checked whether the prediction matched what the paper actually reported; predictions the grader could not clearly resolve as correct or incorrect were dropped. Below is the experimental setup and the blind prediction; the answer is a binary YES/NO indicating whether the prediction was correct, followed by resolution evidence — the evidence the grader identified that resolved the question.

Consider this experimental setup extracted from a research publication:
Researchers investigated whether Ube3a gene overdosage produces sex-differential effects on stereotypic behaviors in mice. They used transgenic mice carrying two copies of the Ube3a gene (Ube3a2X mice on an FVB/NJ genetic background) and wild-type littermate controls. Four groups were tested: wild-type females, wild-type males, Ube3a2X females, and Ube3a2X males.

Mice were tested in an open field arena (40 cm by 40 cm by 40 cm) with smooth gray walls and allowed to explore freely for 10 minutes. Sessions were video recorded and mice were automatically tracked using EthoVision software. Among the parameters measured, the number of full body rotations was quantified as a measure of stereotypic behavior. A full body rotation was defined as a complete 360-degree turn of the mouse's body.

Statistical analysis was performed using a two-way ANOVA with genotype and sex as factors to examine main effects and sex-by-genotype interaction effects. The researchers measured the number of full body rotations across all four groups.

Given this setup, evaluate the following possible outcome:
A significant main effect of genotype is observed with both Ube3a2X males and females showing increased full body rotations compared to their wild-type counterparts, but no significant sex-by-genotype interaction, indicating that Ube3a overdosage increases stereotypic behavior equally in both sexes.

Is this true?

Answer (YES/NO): NO